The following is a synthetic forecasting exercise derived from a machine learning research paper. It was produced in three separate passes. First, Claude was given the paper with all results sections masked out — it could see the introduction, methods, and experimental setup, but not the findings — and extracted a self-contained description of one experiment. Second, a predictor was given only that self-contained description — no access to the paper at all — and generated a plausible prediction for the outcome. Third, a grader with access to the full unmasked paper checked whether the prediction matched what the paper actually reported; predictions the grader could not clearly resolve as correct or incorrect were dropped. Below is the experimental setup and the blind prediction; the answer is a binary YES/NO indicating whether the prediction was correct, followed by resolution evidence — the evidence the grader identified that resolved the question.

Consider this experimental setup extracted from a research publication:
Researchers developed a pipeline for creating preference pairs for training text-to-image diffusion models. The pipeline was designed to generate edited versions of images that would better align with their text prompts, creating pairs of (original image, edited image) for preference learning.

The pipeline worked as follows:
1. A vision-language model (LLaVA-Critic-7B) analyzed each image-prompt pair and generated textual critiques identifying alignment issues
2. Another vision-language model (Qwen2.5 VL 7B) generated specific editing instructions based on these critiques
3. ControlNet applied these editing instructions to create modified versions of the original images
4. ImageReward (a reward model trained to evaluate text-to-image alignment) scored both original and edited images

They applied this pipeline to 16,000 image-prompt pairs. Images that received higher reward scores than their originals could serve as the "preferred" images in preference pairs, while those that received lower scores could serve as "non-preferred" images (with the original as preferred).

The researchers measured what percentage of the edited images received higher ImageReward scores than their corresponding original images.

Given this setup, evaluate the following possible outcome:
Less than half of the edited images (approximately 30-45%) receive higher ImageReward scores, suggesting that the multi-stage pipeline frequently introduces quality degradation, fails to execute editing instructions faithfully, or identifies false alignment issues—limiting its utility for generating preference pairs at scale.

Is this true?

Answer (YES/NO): NO